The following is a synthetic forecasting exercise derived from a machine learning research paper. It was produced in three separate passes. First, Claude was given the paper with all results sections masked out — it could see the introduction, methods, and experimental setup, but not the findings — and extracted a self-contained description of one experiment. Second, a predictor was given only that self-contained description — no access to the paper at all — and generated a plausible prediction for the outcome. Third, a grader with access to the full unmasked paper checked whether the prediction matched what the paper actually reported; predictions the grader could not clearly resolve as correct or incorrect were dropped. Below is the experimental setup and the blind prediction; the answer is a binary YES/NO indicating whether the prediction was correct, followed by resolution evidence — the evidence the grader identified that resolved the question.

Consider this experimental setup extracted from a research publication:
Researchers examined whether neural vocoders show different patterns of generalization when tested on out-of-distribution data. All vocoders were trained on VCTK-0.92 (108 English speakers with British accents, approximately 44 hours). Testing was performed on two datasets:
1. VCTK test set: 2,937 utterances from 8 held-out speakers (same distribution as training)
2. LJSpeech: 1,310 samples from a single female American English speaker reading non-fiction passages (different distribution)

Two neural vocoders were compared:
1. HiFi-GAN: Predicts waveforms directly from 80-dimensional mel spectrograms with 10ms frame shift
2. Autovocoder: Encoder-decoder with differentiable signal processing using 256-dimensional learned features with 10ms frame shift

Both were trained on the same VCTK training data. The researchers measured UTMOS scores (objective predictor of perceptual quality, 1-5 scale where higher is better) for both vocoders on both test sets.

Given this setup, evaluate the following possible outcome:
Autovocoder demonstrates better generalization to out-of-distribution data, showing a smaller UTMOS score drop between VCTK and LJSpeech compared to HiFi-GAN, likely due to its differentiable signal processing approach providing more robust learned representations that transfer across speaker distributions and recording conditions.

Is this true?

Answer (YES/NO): NO